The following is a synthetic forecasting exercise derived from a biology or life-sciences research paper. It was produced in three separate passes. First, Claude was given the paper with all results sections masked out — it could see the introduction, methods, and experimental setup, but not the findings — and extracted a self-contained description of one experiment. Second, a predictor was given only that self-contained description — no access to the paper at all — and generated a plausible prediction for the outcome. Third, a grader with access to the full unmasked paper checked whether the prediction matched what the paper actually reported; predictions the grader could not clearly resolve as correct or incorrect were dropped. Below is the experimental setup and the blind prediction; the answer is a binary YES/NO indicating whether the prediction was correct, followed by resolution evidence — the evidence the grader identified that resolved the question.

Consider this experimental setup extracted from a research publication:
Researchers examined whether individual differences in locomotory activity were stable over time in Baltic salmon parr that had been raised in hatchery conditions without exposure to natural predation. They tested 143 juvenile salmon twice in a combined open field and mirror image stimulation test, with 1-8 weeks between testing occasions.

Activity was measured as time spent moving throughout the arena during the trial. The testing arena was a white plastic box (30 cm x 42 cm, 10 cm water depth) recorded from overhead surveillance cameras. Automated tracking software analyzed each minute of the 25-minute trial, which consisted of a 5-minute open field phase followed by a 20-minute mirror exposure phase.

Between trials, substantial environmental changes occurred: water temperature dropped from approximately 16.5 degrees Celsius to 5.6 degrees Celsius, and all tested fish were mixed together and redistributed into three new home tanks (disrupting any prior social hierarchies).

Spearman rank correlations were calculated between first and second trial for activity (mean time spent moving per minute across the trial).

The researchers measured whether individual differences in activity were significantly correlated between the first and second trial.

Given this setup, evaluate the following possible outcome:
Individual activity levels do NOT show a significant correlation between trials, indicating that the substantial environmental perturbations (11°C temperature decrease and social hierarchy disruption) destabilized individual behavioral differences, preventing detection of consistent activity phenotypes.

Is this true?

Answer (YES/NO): NO